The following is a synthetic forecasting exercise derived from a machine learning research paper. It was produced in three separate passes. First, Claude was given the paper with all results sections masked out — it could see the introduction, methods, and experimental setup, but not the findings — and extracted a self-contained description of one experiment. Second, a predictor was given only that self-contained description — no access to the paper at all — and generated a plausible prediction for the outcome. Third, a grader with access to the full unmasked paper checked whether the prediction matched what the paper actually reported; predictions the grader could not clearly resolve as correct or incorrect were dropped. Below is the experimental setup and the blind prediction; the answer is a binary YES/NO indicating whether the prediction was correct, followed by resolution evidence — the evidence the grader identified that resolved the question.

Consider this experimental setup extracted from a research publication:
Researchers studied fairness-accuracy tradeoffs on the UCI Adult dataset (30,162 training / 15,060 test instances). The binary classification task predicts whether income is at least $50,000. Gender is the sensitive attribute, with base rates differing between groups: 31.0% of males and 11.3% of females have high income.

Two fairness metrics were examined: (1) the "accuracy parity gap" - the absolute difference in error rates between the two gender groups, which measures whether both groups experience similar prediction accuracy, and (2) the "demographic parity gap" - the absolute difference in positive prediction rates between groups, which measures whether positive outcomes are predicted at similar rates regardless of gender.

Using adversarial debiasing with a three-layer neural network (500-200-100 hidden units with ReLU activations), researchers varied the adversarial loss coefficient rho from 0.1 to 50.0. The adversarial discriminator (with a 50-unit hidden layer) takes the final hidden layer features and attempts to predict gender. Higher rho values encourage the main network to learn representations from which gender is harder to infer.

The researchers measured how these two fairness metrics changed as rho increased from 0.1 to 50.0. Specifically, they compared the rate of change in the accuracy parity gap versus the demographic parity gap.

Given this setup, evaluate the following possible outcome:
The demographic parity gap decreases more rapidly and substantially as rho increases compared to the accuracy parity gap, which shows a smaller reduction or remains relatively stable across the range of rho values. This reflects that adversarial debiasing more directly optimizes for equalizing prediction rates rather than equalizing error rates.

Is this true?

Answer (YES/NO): YES